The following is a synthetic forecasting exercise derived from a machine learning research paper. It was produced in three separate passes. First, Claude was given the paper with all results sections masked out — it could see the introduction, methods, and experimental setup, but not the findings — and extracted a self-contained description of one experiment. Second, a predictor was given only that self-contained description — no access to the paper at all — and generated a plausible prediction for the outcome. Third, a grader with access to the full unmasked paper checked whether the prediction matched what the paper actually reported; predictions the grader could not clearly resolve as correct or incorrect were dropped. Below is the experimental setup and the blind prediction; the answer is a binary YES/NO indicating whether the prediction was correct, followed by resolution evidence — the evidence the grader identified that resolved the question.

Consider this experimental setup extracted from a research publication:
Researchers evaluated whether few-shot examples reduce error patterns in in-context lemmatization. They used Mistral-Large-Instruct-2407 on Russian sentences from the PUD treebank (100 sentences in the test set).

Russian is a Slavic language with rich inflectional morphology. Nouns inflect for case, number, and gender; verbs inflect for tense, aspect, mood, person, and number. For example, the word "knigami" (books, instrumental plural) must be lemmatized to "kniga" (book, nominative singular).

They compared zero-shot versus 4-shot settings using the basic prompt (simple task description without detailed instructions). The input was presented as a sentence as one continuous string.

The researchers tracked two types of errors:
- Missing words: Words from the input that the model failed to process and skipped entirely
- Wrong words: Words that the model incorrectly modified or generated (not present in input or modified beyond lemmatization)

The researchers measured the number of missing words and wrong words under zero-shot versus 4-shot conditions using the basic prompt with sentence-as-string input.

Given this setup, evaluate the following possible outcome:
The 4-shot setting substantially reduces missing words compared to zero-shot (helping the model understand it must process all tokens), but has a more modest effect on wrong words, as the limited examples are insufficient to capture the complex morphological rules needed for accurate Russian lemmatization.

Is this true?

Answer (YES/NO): NO